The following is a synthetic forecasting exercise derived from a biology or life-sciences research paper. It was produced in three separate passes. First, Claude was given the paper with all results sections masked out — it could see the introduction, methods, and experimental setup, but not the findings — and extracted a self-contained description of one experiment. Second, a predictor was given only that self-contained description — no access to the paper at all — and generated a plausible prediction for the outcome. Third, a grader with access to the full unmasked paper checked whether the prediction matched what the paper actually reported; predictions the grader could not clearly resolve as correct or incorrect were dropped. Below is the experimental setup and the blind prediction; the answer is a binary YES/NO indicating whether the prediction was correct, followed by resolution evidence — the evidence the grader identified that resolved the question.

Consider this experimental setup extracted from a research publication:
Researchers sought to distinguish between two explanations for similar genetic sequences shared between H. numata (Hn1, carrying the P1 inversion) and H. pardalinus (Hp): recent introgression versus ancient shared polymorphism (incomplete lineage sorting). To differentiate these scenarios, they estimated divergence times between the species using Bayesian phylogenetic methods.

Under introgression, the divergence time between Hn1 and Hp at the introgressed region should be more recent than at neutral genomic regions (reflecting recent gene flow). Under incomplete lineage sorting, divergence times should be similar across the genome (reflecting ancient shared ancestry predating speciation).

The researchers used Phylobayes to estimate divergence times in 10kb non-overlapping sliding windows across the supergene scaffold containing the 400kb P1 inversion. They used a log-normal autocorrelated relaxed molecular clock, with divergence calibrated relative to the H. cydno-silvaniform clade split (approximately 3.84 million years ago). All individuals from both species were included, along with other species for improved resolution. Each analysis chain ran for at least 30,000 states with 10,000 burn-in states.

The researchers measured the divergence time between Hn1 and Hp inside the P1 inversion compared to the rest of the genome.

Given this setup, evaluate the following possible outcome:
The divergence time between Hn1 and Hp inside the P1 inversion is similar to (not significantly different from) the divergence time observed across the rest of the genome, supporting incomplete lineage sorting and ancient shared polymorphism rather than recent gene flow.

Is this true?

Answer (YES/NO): NO